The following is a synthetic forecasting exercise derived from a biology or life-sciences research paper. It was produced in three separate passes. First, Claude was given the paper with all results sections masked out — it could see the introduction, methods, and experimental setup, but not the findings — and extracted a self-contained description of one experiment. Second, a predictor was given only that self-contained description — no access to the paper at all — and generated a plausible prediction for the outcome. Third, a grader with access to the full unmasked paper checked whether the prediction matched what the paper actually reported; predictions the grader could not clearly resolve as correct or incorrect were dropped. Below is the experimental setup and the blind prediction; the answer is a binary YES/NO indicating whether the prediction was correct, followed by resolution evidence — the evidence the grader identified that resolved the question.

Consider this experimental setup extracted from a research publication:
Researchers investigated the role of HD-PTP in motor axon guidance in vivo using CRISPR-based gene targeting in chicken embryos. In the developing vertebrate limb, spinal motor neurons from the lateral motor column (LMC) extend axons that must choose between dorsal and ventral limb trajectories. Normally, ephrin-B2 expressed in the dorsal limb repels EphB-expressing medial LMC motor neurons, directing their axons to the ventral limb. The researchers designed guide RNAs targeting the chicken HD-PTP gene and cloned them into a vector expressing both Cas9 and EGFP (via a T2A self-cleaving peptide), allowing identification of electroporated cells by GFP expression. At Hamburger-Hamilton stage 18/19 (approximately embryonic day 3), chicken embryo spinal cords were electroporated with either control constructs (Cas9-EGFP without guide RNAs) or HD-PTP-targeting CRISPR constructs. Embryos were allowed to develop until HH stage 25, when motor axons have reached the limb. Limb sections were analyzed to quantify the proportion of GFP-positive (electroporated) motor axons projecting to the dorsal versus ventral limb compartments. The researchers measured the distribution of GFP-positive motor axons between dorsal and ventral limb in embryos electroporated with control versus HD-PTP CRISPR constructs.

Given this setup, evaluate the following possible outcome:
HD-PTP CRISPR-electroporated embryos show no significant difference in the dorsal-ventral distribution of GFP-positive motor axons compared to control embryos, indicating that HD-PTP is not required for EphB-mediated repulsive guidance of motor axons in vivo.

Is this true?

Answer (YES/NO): NO